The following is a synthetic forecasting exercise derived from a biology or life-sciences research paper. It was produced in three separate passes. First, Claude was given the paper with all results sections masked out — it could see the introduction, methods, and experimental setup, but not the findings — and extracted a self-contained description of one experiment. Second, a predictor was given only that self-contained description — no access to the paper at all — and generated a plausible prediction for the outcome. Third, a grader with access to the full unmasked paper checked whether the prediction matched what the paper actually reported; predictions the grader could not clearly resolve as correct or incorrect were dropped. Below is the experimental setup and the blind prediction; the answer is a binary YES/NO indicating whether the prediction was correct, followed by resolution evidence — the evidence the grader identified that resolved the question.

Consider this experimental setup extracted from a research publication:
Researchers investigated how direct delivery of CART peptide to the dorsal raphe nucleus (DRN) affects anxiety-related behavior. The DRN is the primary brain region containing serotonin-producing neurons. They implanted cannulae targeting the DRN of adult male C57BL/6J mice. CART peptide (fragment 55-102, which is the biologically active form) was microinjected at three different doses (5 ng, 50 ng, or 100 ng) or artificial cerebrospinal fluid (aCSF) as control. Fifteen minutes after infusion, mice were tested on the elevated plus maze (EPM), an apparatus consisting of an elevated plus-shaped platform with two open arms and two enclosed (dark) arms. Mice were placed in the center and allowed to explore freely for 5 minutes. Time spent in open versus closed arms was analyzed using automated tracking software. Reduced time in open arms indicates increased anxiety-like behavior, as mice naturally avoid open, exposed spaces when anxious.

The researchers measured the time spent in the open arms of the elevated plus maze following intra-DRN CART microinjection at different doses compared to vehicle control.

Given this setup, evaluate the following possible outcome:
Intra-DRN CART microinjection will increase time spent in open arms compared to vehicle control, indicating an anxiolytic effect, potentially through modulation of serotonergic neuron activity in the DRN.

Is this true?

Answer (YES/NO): NO